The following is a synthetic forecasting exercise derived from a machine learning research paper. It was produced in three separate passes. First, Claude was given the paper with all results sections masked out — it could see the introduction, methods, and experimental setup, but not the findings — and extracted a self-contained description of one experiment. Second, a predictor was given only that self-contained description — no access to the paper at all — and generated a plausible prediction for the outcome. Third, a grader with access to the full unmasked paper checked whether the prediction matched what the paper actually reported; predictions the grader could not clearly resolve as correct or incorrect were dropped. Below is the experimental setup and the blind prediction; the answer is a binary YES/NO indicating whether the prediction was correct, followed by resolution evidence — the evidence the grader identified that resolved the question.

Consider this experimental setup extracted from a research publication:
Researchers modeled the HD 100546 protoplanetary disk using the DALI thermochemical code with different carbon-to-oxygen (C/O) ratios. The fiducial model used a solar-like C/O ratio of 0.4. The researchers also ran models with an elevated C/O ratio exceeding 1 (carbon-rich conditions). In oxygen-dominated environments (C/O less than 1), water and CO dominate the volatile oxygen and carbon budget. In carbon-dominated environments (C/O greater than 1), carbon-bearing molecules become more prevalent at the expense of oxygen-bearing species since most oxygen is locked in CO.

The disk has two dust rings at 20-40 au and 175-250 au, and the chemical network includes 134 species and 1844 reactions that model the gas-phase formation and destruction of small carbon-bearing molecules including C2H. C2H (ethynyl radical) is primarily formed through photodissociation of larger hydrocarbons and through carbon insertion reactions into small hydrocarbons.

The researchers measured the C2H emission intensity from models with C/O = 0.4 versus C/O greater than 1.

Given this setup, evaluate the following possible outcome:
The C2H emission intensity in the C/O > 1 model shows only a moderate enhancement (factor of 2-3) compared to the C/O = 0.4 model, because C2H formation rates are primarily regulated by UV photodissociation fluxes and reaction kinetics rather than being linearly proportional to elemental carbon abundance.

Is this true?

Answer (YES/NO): NO